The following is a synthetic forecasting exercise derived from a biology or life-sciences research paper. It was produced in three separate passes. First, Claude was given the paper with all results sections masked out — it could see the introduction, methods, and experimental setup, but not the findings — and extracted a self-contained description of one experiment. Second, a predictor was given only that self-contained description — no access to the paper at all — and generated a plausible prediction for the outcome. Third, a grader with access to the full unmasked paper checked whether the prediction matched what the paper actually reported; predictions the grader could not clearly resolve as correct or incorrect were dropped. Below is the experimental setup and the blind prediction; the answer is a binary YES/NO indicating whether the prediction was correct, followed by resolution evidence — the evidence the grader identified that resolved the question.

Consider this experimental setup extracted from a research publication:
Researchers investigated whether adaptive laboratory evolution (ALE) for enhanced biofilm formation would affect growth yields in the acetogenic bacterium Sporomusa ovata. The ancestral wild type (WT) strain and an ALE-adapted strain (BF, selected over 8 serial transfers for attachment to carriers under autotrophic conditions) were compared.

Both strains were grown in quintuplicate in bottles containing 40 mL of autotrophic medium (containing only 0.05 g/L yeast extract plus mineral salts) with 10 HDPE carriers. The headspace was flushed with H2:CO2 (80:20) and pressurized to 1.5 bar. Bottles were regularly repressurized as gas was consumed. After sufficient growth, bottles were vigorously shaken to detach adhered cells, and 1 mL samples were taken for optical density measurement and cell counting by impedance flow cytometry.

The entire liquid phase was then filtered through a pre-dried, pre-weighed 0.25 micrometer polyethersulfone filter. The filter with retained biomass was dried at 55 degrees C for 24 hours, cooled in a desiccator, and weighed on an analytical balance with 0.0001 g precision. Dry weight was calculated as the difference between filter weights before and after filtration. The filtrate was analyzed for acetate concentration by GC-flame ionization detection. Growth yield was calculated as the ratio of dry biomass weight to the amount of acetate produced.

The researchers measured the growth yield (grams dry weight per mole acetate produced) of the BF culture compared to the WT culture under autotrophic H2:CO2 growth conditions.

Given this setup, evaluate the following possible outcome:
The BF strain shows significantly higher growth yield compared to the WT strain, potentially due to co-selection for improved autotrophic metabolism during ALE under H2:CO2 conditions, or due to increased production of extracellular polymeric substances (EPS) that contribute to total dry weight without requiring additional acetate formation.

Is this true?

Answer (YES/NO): NO